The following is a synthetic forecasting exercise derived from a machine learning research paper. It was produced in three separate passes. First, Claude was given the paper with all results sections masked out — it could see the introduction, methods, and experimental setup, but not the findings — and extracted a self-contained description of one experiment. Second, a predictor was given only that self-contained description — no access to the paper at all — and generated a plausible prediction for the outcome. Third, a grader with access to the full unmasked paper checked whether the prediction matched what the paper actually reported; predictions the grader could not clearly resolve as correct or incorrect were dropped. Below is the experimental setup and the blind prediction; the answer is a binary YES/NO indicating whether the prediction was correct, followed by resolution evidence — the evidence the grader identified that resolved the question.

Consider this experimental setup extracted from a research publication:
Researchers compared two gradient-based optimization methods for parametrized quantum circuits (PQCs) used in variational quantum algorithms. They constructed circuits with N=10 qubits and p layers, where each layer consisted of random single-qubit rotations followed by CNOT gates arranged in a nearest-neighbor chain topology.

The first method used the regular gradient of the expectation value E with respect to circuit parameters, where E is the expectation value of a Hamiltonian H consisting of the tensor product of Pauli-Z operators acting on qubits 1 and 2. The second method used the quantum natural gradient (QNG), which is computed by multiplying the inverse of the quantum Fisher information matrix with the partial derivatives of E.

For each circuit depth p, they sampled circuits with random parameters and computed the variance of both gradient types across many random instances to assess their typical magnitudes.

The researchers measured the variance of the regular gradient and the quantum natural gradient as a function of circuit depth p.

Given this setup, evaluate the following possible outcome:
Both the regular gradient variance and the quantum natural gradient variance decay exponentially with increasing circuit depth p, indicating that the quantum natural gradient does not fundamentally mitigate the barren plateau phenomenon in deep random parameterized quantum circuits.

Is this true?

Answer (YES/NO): NO